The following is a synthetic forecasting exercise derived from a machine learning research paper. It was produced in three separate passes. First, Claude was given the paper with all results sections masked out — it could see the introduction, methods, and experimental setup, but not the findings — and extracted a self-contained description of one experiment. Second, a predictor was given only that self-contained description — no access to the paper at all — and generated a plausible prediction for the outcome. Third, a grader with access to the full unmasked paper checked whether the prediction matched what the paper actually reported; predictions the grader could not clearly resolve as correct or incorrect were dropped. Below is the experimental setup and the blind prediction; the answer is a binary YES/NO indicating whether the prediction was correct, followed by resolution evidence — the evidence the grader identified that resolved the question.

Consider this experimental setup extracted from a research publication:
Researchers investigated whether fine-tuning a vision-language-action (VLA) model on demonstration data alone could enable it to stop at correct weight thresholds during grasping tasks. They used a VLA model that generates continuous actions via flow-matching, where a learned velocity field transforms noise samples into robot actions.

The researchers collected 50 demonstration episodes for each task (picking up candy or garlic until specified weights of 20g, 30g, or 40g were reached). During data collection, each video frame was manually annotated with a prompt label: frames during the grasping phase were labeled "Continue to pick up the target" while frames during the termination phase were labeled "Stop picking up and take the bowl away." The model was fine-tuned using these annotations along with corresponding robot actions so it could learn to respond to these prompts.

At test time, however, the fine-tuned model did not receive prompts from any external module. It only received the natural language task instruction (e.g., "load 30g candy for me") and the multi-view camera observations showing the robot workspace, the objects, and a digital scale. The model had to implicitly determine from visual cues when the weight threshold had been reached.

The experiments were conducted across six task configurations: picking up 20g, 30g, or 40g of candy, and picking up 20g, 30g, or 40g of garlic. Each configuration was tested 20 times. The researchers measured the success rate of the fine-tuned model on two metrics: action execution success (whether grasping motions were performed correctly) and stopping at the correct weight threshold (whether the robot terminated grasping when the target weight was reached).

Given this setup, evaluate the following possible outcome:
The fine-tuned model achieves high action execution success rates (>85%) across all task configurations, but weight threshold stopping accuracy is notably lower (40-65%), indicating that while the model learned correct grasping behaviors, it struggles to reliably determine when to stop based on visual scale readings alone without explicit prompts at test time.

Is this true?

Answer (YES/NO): NO